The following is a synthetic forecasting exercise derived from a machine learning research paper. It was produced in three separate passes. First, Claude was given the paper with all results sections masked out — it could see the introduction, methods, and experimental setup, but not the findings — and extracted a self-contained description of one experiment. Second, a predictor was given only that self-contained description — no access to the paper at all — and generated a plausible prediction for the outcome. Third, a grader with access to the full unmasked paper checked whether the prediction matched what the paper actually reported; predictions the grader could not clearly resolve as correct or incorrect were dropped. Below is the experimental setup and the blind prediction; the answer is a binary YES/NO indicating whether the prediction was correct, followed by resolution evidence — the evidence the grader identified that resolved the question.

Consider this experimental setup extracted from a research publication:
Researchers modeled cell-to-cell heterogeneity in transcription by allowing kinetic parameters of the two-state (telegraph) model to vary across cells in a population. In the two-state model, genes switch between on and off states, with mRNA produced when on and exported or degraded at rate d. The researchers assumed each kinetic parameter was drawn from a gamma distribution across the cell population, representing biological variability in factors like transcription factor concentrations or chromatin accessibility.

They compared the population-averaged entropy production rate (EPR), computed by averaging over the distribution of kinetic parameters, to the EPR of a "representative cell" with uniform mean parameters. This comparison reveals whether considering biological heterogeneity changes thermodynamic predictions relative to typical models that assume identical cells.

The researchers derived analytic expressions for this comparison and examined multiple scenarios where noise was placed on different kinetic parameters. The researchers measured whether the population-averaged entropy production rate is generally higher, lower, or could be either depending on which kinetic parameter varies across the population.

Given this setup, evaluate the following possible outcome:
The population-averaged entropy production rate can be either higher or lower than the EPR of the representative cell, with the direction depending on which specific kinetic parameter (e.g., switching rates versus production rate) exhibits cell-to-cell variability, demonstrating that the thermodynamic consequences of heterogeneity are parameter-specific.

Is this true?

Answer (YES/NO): YES